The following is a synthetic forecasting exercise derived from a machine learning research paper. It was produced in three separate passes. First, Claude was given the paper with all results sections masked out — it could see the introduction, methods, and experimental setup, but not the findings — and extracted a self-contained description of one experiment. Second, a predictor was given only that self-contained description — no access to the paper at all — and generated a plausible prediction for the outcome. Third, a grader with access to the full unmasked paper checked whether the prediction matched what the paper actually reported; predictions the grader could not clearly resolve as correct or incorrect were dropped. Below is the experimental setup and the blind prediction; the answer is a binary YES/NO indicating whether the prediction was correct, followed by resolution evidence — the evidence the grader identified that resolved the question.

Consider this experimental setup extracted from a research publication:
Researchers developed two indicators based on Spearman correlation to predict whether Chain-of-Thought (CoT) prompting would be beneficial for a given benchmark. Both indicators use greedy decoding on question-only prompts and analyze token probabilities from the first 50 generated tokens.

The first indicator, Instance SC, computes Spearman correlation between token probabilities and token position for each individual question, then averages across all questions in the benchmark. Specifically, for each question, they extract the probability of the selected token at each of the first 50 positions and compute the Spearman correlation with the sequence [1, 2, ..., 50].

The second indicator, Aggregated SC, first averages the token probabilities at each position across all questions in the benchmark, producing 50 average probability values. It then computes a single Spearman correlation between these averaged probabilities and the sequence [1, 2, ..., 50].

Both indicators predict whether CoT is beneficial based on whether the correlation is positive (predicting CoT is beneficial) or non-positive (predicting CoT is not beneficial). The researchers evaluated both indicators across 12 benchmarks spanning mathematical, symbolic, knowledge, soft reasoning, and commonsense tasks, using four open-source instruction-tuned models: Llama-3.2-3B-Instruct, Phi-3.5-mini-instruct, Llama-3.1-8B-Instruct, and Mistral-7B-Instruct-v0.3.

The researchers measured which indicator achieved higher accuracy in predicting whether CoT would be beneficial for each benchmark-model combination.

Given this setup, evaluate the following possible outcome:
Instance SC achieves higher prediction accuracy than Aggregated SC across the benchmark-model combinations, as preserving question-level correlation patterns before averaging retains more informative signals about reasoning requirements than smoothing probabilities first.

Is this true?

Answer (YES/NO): NO